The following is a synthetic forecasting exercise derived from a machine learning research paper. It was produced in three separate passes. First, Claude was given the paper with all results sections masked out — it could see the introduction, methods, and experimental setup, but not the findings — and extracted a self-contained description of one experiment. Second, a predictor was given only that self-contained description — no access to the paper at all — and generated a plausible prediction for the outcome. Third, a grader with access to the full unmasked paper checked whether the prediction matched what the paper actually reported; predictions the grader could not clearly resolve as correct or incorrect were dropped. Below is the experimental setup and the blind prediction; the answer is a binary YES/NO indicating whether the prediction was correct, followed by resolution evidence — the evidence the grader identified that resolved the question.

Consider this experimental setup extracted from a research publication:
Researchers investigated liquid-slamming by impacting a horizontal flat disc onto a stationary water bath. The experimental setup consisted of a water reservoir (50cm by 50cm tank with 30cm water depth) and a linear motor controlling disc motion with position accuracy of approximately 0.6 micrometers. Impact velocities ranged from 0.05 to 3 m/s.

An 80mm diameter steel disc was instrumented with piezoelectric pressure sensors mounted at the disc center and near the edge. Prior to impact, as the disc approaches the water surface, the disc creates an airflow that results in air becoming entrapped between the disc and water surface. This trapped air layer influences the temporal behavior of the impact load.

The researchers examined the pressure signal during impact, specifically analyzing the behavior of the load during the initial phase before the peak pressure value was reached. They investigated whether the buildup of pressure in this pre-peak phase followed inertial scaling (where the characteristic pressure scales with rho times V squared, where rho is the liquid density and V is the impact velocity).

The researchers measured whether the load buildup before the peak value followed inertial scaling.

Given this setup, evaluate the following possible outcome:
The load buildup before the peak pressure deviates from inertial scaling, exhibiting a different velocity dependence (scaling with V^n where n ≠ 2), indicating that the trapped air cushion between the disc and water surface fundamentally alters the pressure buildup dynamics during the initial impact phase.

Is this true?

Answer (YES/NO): NO